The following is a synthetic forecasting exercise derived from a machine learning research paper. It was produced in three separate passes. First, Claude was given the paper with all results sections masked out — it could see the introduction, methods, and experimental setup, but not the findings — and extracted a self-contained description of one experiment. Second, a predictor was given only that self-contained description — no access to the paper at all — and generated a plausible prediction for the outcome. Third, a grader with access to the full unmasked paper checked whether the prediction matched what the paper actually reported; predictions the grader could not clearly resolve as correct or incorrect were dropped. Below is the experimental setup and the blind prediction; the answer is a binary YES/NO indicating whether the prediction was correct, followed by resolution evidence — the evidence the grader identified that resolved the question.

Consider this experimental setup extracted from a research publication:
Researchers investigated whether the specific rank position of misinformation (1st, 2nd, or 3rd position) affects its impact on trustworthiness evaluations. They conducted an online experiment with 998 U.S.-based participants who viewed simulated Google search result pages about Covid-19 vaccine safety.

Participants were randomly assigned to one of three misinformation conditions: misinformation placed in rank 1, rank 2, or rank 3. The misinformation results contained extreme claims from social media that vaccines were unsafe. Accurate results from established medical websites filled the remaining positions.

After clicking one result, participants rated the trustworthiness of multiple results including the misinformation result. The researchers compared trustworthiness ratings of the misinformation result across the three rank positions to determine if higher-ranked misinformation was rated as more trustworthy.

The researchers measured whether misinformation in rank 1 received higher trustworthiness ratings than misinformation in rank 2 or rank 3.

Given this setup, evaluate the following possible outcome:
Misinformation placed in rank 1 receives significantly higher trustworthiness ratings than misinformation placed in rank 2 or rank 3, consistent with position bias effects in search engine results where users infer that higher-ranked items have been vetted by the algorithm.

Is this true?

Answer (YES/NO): NO